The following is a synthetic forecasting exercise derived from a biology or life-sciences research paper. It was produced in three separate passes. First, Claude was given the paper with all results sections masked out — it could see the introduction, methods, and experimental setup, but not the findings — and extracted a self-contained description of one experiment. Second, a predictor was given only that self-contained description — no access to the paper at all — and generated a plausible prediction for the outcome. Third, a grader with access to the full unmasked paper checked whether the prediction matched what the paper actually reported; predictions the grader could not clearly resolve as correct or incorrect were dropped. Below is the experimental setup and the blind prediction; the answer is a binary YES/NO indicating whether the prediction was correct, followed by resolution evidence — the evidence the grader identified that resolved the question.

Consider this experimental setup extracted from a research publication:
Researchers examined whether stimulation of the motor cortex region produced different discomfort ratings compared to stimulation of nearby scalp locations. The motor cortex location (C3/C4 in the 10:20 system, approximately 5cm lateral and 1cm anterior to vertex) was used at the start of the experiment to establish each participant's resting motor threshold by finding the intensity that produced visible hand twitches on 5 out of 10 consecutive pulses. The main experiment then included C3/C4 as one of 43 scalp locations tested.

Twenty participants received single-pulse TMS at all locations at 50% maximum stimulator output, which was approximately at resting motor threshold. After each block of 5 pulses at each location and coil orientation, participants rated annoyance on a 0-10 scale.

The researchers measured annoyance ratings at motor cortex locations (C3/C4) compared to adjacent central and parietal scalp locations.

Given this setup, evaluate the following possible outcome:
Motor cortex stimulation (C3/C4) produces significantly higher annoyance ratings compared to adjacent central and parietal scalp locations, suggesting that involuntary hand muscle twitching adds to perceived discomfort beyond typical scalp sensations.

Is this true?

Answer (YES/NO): NO